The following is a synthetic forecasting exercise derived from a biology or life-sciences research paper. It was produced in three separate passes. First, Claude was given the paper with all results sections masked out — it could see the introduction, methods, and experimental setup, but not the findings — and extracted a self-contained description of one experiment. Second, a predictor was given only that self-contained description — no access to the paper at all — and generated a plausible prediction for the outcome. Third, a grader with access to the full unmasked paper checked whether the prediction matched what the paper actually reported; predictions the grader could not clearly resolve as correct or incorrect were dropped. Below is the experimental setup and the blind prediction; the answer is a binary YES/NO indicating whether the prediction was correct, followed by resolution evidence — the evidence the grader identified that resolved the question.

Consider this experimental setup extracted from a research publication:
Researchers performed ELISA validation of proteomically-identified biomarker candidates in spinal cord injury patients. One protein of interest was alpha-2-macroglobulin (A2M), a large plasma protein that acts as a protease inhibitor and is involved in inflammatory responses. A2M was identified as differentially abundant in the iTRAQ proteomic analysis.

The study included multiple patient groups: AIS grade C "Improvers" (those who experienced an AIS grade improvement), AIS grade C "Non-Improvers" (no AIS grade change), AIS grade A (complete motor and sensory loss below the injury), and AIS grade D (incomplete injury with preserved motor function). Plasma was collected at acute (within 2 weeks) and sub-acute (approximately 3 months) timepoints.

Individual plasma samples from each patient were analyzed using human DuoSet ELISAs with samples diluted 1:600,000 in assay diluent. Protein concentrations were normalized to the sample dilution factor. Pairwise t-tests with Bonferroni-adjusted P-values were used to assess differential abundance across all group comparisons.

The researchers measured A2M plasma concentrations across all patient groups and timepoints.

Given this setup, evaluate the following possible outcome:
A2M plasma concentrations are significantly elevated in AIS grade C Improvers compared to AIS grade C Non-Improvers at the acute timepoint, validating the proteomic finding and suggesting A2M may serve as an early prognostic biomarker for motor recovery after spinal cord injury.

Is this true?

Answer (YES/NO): NO